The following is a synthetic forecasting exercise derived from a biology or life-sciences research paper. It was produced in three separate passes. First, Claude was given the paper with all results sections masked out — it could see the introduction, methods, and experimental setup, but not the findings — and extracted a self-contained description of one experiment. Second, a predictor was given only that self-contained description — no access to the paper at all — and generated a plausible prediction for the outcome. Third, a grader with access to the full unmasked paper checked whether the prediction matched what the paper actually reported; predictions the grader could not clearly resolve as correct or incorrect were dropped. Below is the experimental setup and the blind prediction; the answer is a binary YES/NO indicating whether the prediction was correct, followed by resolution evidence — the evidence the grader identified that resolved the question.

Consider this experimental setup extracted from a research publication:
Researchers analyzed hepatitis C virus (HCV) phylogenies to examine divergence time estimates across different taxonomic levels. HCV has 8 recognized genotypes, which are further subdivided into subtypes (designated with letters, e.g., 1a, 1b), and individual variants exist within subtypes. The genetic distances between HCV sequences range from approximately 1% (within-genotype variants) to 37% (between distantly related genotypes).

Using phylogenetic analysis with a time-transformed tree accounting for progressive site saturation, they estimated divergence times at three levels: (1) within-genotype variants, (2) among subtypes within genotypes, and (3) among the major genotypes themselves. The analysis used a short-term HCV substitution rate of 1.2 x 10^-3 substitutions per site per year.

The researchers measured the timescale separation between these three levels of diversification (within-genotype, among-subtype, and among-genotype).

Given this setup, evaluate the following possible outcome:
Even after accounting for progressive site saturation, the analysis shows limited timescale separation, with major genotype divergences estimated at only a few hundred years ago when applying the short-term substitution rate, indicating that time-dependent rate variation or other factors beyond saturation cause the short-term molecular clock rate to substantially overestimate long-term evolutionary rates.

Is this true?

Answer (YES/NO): NO